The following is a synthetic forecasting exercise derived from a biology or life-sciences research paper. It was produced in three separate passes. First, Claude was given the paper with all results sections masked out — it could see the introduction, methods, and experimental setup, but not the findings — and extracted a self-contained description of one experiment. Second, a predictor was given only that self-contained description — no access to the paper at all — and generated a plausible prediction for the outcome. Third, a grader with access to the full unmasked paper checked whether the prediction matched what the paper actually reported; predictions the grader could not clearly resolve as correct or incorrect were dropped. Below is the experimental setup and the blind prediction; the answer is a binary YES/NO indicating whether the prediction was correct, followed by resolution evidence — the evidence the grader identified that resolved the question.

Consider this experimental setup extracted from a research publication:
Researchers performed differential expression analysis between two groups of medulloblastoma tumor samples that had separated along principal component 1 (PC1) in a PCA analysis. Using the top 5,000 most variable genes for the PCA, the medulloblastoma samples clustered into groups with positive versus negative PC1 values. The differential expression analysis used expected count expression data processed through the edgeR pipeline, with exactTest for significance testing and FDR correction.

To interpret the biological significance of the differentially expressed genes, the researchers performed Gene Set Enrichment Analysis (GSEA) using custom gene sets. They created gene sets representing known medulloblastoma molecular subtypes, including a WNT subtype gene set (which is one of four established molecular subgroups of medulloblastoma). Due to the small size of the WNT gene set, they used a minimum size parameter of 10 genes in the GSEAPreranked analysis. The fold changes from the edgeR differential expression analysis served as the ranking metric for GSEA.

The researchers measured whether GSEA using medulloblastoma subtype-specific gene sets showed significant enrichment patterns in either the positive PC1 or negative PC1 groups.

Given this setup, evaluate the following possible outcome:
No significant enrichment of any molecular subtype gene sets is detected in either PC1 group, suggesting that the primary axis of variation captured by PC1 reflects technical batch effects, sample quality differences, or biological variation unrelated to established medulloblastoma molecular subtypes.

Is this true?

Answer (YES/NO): NO